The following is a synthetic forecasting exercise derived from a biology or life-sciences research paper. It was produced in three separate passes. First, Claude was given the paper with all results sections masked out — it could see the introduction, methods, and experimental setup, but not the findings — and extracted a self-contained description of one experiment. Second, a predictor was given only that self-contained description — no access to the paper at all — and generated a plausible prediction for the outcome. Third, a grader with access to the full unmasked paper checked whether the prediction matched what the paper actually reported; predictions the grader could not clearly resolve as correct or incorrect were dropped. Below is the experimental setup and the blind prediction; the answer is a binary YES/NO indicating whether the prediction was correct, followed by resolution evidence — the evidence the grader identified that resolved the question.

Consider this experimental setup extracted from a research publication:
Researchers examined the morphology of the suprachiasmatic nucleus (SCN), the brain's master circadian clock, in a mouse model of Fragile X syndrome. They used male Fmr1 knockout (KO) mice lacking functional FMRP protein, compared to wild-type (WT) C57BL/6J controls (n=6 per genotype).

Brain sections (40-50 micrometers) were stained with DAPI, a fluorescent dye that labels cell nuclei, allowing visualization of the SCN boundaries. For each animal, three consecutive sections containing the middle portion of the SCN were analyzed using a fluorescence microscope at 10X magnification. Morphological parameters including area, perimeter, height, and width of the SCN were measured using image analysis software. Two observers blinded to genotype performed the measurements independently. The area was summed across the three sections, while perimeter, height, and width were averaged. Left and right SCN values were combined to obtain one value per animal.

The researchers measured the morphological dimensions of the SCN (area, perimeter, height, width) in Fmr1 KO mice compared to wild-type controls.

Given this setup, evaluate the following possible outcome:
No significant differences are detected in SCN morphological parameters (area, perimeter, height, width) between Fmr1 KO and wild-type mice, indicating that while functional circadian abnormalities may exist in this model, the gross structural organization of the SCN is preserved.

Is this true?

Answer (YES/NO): YES